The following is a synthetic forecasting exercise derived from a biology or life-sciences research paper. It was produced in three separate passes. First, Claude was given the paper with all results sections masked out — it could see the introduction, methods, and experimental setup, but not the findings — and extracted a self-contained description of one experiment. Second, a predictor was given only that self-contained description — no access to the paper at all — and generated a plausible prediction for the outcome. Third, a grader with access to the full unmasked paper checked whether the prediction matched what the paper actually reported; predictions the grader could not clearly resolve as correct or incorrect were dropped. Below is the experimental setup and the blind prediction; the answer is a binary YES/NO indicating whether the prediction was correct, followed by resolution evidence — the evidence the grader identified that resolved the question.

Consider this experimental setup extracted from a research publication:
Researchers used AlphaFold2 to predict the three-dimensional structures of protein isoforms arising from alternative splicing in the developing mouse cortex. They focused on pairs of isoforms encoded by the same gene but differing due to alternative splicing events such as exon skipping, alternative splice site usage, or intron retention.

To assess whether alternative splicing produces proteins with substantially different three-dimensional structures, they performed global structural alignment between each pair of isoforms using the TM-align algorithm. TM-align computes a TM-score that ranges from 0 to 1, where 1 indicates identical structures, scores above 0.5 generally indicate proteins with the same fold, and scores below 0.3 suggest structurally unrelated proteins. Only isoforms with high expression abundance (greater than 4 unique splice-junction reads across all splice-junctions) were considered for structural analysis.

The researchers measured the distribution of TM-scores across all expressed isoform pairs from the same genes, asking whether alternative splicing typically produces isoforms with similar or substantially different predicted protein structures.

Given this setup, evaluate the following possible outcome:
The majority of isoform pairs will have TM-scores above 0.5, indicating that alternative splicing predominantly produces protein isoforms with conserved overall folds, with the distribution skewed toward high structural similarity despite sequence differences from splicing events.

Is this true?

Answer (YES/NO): NO